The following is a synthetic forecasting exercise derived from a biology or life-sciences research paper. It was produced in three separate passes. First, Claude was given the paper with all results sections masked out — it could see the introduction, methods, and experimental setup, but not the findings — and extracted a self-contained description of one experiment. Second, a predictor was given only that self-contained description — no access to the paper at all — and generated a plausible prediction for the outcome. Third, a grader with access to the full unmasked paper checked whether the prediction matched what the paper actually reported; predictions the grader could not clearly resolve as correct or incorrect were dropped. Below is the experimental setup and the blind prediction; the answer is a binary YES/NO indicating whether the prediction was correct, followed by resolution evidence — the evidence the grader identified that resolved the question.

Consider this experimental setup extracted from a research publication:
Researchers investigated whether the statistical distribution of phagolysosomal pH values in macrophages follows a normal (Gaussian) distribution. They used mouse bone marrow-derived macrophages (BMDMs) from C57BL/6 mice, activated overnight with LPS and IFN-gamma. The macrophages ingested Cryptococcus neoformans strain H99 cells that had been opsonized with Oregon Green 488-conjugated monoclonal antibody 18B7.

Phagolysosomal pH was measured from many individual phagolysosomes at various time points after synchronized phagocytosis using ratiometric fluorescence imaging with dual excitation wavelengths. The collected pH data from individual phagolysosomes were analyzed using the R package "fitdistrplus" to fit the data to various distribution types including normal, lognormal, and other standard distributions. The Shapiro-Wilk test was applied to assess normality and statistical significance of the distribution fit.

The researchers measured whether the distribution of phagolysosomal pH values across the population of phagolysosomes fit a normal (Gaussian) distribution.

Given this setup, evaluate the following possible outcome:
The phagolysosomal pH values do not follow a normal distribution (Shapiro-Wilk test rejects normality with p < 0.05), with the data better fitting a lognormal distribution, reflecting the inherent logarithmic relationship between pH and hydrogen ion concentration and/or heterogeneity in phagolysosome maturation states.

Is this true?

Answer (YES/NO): NO